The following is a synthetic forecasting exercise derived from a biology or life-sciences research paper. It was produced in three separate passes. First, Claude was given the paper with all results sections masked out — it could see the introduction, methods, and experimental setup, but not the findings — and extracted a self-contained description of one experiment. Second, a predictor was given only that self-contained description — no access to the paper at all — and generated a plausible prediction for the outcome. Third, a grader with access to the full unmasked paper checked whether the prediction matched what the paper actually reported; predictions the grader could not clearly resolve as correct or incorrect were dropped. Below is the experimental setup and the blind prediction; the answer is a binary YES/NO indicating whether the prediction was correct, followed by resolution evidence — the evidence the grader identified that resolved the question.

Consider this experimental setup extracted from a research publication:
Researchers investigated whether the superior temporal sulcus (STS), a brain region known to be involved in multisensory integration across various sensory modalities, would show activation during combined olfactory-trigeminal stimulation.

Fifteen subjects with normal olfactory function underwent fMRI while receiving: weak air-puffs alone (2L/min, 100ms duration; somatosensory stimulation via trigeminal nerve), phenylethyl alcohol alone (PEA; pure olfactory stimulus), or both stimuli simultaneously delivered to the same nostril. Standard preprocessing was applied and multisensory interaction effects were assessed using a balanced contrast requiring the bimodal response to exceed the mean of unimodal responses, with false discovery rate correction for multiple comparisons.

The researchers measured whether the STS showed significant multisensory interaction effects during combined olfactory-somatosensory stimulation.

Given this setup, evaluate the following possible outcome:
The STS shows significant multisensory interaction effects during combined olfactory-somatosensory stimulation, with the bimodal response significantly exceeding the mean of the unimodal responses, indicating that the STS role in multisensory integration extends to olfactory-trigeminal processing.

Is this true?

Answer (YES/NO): YES